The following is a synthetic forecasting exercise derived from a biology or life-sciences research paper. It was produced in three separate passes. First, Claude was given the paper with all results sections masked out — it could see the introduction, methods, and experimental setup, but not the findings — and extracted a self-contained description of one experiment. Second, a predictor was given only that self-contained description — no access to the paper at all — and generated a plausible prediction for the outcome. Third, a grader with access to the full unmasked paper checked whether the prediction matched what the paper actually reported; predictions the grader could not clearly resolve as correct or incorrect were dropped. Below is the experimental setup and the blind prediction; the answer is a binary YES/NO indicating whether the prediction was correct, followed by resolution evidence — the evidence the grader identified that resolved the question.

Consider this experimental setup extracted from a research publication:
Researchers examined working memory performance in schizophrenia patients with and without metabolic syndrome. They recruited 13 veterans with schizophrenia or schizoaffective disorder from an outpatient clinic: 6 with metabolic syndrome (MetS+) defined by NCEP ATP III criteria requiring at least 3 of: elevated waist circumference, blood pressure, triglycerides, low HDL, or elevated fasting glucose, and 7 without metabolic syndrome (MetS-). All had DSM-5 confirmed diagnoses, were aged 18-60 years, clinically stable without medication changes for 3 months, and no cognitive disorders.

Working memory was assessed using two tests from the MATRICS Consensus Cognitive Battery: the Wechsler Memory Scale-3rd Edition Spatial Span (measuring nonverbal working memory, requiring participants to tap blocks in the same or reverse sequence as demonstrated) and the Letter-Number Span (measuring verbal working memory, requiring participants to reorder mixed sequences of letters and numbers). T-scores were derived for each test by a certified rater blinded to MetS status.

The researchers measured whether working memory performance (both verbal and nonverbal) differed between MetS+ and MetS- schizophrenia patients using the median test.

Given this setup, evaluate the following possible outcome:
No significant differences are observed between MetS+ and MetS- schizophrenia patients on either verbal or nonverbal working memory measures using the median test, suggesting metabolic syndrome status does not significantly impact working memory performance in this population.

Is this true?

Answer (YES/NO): YES